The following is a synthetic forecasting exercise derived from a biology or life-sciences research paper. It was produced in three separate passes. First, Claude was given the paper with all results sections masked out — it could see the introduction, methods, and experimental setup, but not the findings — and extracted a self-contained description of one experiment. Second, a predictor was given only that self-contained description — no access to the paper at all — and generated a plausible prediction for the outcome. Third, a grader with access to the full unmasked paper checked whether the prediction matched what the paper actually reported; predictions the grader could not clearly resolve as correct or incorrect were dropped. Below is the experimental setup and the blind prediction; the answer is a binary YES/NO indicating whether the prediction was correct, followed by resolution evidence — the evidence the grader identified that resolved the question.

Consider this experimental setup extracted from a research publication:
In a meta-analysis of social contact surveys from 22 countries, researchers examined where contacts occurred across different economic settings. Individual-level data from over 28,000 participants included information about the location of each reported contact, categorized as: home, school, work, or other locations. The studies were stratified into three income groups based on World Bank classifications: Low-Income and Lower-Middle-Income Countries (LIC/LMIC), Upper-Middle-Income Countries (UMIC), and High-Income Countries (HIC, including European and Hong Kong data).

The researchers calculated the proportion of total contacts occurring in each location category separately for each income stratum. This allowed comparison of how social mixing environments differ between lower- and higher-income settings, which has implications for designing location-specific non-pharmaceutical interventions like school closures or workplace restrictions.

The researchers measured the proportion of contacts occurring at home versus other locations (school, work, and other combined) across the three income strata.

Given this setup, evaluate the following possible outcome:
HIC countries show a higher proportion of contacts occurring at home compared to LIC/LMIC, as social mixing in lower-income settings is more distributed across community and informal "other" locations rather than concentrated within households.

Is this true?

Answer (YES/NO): NO